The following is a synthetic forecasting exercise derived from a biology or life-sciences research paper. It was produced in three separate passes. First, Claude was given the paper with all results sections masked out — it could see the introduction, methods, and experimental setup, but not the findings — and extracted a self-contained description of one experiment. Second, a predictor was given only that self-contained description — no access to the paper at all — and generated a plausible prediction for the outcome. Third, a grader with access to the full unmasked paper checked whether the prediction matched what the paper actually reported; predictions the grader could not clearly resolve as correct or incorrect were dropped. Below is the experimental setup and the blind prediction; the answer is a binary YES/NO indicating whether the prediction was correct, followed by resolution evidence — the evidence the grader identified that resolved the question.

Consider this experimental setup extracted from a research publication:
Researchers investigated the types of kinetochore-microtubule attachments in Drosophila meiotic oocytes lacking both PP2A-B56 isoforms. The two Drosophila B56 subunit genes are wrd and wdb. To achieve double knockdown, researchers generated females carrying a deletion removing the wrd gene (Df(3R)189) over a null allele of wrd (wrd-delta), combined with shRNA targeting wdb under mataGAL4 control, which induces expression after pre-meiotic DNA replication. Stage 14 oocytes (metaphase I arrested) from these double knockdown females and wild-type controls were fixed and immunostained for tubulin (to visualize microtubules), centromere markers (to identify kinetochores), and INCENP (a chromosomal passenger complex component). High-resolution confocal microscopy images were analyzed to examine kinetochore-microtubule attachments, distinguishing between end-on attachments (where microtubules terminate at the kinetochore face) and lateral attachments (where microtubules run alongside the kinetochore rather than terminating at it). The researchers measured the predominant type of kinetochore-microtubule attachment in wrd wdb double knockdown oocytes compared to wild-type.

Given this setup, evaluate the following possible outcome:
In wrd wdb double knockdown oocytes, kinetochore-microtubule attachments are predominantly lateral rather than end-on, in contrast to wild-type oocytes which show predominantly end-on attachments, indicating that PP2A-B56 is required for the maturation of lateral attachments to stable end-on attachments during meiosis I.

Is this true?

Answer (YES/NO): YES